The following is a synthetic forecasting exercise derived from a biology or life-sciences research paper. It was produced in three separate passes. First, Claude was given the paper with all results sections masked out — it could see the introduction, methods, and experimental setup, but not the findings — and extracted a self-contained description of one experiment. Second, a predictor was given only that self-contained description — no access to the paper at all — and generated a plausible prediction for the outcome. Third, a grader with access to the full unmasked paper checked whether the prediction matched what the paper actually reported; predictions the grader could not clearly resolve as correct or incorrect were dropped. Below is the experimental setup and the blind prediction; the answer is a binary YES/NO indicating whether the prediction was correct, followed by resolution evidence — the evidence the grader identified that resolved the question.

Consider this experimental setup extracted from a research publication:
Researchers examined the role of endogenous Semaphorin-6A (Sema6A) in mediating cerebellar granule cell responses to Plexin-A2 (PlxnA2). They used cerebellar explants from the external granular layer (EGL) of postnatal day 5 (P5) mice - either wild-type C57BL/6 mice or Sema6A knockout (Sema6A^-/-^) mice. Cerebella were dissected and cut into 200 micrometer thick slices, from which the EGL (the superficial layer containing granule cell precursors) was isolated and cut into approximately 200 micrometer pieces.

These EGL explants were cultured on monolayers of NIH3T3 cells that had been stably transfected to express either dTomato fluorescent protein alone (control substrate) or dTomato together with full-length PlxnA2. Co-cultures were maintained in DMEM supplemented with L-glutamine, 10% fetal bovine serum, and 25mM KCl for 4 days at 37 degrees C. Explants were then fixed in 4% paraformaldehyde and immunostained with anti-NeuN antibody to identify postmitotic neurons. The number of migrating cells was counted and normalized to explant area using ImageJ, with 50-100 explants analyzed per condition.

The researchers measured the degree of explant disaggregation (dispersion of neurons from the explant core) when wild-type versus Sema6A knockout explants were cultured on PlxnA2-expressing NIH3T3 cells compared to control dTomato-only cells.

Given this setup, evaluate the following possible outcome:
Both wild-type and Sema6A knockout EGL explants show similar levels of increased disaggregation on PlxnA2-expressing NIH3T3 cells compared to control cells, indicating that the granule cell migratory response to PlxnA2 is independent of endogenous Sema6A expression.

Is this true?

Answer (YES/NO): NO